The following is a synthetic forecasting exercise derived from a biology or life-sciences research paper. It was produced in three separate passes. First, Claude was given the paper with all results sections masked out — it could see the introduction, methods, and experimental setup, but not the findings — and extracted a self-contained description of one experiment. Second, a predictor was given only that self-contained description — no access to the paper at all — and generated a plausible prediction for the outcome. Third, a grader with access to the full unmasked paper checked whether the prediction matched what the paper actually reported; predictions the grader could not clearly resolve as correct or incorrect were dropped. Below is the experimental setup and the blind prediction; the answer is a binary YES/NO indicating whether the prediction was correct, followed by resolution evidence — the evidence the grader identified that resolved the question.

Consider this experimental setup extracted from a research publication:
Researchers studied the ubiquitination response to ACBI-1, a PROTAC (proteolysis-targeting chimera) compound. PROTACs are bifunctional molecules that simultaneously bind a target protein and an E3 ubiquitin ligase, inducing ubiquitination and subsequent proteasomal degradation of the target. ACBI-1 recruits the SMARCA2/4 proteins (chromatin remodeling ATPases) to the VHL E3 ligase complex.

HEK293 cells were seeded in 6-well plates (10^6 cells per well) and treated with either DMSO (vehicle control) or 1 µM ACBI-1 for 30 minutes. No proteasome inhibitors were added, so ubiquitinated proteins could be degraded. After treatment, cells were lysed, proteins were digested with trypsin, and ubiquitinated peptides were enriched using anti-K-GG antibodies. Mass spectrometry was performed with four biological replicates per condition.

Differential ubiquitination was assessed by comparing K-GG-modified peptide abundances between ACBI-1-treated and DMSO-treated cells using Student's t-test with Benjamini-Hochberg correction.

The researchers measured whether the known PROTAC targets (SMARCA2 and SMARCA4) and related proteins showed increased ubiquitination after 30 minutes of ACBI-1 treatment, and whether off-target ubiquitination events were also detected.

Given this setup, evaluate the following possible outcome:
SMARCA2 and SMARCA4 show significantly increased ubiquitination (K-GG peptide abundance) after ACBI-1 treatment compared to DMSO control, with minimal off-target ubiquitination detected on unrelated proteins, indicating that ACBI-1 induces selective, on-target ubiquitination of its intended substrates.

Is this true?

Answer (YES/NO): NO